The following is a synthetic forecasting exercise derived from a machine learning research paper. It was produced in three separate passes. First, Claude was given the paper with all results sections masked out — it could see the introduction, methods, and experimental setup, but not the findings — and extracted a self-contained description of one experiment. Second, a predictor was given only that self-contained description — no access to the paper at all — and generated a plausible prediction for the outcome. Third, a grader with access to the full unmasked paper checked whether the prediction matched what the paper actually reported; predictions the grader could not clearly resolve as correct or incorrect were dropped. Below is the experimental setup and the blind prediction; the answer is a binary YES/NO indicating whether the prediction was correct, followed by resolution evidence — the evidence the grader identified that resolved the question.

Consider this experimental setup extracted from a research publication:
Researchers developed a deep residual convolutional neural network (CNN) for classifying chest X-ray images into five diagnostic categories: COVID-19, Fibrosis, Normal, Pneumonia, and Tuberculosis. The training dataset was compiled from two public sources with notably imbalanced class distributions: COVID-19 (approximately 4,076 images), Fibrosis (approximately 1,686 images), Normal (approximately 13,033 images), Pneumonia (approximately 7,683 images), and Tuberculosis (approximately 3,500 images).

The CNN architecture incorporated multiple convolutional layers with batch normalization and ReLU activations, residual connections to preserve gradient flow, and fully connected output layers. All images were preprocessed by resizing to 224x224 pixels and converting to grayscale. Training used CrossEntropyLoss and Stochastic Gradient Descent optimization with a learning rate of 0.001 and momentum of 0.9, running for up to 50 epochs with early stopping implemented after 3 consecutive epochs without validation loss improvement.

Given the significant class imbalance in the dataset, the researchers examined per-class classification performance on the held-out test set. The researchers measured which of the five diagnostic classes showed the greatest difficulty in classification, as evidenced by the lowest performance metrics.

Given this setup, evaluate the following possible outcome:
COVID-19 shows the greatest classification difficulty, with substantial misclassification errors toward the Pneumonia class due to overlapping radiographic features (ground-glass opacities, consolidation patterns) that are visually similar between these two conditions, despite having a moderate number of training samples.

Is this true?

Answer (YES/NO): NO